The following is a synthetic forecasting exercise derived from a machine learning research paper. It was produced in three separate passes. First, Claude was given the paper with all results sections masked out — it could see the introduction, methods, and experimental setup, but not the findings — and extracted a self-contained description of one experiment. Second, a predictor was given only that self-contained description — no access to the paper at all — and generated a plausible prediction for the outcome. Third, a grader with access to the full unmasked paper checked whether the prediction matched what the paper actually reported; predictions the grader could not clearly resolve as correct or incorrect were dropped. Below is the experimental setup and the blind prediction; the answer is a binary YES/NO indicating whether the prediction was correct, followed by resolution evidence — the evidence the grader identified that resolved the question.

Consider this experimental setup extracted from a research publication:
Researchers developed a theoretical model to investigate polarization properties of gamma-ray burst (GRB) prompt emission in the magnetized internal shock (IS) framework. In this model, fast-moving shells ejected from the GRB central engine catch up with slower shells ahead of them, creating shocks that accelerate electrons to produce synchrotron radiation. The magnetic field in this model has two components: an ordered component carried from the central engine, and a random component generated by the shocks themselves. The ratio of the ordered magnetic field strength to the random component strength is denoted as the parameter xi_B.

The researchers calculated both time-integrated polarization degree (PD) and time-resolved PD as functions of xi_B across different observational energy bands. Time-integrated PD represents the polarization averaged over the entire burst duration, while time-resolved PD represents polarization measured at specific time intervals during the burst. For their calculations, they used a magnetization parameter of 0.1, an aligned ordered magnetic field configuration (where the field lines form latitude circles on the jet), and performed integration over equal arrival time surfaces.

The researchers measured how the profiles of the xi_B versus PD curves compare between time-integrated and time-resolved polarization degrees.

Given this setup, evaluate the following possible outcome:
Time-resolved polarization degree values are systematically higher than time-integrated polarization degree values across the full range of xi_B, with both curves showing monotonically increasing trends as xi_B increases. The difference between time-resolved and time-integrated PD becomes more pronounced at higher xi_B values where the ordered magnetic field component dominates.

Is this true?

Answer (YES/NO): NO